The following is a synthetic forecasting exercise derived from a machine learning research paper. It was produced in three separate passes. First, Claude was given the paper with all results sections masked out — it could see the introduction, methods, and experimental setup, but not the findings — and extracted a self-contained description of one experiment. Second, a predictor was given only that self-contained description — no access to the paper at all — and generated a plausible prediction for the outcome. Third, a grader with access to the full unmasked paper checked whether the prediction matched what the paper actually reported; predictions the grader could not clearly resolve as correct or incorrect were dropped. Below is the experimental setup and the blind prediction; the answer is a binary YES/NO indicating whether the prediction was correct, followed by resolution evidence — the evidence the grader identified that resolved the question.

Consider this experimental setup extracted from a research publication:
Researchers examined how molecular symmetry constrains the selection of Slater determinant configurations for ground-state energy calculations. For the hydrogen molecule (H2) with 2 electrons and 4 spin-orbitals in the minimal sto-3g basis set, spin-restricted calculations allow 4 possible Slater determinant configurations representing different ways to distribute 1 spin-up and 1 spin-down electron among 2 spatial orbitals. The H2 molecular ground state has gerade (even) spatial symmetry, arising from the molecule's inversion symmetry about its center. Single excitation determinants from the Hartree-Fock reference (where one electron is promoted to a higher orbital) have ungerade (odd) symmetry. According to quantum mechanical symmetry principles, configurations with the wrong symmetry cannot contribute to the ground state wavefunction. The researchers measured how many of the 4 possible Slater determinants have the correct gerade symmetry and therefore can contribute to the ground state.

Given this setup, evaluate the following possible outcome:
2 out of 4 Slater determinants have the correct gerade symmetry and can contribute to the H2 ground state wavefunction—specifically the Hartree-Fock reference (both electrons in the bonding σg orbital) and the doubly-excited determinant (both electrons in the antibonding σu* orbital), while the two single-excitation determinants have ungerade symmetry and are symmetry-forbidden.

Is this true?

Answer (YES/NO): YES